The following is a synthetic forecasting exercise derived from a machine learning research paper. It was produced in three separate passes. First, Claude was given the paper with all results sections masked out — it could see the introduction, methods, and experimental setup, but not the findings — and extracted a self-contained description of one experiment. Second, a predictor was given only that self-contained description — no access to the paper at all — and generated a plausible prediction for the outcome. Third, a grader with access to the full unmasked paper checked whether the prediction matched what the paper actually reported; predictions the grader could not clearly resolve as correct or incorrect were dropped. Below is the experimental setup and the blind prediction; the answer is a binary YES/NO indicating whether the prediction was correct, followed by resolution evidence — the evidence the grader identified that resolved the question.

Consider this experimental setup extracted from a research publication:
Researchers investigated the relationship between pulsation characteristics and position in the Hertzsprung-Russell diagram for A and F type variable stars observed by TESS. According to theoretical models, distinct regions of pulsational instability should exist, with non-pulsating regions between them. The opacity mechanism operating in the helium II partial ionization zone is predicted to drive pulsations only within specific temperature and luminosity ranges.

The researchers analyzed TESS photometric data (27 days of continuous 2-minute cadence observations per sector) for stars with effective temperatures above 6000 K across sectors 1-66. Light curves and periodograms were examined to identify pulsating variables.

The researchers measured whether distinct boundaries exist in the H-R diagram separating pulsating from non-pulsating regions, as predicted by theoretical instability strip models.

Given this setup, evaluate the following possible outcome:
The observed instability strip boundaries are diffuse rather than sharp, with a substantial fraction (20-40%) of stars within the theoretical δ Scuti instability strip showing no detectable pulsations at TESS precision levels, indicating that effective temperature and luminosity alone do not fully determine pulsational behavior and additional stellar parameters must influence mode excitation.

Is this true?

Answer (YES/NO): NO